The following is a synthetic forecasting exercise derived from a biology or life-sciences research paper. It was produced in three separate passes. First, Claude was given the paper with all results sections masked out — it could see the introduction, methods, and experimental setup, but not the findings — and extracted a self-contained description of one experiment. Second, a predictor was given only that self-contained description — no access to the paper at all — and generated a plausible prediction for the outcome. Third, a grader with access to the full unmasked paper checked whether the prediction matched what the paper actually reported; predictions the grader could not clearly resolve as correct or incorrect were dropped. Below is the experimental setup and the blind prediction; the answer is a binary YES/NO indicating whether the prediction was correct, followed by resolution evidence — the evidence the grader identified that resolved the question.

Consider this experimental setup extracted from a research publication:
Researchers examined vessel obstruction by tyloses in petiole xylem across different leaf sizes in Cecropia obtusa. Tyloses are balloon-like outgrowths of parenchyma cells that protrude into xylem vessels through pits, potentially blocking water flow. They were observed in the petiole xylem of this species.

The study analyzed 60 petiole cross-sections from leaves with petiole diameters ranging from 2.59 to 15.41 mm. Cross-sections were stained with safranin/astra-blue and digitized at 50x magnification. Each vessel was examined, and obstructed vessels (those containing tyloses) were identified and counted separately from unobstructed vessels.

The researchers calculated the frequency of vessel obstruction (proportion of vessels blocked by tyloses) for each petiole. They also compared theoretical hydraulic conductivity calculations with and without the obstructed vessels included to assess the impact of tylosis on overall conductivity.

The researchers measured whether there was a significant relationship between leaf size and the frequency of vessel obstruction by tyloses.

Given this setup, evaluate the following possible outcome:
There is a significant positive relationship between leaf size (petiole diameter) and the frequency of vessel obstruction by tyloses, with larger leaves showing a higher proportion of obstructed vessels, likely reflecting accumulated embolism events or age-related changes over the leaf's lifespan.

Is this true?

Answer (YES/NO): NO